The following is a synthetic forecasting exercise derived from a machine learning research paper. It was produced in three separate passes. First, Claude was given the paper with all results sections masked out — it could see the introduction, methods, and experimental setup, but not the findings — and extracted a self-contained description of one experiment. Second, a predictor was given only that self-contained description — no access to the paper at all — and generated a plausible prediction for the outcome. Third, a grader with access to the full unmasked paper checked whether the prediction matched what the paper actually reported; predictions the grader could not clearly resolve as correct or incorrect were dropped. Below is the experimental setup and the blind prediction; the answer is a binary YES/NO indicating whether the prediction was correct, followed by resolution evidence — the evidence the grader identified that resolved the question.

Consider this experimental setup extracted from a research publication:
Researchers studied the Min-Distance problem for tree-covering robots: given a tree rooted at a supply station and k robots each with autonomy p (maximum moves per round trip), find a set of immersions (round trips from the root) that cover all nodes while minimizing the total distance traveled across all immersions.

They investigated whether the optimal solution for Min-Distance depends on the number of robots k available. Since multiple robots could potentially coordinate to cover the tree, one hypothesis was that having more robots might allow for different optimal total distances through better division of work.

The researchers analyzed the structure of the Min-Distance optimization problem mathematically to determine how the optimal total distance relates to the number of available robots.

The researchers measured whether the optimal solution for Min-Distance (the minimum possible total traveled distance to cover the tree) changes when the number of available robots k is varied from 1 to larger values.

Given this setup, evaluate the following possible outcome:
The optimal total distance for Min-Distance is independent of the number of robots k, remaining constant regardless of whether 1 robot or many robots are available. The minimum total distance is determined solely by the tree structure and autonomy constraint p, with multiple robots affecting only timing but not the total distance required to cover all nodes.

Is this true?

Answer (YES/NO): YES